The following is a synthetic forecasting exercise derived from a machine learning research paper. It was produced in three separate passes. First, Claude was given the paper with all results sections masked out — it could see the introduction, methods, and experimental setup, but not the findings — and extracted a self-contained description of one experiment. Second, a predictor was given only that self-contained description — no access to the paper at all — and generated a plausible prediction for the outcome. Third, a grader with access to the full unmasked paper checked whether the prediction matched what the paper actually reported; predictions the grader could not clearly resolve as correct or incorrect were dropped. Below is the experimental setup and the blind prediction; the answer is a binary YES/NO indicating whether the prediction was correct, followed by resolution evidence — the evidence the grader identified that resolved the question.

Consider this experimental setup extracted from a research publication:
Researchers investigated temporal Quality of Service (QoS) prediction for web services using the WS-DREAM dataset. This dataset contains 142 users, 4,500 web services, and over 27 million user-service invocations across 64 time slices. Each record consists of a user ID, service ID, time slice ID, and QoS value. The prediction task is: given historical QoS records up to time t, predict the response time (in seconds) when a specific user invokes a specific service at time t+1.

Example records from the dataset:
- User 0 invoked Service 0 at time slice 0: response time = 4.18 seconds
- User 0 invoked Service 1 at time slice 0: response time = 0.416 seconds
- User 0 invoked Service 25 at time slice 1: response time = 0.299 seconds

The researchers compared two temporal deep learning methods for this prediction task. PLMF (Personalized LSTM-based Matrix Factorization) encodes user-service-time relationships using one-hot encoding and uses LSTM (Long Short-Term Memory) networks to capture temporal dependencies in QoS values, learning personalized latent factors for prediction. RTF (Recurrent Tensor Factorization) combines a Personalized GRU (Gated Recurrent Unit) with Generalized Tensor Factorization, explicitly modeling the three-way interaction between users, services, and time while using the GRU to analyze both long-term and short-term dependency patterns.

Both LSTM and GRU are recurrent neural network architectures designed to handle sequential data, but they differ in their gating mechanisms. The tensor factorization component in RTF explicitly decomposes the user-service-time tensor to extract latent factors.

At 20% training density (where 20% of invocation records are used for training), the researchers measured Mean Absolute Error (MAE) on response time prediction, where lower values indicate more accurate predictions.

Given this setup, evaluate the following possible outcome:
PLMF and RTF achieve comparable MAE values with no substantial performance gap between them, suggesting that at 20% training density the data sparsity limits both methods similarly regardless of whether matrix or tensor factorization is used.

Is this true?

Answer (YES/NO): NO